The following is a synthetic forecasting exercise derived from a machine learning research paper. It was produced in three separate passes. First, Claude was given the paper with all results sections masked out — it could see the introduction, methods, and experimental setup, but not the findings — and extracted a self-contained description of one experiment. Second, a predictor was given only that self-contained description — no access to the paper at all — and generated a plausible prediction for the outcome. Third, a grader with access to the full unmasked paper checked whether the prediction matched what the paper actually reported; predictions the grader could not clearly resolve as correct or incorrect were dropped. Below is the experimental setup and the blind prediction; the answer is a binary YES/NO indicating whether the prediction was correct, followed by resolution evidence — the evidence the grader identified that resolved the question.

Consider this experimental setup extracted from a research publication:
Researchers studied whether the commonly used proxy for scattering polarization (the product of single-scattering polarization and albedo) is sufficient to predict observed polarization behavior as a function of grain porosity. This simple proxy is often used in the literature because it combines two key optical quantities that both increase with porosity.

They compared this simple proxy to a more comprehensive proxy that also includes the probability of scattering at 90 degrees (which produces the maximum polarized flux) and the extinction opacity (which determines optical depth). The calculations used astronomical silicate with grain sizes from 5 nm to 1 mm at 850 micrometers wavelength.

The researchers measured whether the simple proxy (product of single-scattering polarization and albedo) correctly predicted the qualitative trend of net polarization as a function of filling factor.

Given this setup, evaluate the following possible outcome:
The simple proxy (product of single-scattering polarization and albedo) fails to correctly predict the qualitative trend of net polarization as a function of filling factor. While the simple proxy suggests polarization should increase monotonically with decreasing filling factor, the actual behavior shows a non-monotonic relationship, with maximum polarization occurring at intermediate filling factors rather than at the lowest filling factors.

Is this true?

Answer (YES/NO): YES